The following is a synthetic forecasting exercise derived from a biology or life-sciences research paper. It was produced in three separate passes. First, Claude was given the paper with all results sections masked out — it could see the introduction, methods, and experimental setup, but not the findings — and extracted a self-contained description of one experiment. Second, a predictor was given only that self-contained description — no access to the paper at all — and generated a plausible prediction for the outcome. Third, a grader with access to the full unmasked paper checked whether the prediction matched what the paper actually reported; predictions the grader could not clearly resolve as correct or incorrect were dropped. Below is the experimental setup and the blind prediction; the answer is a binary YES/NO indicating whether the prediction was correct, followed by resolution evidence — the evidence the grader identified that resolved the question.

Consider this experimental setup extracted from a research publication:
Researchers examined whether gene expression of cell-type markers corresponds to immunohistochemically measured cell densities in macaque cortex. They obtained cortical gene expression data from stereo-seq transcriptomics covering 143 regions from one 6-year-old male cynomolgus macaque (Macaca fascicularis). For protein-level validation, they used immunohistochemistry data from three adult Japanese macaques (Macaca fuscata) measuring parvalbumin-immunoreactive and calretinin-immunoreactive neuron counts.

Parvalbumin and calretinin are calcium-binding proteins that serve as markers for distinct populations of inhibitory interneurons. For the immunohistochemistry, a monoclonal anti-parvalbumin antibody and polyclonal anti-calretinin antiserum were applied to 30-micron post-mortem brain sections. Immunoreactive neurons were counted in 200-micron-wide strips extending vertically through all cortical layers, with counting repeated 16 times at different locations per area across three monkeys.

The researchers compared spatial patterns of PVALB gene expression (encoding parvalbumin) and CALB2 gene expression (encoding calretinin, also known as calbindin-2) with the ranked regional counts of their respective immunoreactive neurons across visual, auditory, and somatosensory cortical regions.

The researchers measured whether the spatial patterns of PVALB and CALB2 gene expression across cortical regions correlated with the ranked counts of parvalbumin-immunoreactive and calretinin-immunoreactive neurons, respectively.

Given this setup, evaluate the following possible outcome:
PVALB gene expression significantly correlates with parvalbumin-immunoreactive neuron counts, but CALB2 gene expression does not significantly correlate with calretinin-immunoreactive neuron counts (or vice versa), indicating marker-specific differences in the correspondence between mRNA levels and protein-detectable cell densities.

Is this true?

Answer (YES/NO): NO